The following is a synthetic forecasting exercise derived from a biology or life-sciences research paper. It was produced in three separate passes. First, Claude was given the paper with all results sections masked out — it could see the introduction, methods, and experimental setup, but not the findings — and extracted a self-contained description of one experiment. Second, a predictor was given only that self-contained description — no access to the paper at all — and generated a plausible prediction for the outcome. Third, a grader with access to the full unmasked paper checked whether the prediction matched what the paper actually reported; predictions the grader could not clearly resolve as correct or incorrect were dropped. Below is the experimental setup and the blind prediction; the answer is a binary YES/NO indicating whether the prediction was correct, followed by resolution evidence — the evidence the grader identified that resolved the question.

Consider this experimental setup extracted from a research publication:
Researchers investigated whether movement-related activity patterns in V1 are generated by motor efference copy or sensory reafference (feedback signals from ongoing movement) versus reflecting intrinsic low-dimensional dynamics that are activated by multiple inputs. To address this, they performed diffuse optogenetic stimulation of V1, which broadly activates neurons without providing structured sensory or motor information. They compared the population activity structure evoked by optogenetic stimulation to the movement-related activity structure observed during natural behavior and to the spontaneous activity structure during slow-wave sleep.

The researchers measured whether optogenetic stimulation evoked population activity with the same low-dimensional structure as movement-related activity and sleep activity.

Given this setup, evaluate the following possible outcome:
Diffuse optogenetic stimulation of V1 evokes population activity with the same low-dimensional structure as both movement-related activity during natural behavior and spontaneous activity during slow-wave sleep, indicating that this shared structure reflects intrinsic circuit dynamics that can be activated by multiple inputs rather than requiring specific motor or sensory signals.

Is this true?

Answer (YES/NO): YES